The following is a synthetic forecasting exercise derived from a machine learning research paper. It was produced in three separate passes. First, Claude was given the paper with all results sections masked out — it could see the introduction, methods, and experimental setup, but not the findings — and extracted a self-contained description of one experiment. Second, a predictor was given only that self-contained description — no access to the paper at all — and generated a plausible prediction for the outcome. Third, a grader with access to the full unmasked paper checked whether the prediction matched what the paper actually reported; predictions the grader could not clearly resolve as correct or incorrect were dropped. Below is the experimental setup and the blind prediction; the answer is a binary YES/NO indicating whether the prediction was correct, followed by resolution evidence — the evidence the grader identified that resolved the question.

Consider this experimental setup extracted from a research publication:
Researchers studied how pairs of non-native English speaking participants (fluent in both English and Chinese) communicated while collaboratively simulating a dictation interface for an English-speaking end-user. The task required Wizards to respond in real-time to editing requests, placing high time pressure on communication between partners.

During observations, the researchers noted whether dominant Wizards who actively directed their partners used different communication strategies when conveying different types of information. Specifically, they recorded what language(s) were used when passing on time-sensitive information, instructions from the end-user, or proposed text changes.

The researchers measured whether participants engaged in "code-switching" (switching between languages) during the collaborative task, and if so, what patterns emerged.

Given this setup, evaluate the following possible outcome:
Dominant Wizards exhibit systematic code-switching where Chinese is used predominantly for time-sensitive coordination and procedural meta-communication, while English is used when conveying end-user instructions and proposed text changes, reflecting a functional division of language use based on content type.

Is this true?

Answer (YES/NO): NO